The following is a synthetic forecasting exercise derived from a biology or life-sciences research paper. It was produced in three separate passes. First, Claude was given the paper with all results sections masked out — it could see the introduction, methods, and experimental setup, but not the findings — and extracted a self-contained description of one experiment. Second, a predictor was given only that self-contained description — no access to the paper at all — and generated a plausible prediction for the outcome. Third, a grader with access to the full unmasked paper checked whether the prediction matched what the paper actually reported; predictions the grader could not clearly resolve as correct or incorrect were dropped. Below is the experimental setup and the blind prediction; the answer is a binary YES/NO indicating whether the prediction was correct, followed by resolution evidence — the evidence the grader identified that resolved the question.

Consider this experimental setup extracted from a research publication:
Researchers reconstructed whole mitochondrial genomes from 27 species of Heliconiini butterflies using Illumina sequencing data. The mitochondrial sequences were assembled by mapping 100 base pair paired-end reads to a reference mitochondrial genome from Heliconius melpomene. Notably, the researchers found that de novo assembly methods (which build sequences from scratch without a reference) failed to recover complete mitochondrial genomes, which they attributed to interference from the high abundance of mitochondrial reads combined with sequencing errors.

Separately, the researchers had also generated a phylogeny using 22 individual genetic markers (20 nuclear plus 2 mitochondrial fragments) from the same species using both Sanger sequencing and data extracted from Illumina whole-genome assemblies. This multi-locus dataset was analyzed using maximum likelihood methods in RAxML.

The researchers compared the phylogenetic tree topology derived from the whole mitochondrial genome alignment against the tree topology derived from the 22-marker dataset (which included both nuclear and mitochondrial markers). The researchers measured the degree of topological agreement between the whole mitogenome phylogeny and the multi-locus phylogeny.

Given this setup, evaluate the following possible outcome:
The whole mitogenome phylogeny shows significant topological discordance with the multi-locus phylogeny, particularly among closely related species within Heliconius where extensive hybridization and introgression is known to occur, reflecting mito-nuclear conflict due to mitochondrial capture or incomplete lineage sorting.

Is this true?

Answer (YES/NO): NO